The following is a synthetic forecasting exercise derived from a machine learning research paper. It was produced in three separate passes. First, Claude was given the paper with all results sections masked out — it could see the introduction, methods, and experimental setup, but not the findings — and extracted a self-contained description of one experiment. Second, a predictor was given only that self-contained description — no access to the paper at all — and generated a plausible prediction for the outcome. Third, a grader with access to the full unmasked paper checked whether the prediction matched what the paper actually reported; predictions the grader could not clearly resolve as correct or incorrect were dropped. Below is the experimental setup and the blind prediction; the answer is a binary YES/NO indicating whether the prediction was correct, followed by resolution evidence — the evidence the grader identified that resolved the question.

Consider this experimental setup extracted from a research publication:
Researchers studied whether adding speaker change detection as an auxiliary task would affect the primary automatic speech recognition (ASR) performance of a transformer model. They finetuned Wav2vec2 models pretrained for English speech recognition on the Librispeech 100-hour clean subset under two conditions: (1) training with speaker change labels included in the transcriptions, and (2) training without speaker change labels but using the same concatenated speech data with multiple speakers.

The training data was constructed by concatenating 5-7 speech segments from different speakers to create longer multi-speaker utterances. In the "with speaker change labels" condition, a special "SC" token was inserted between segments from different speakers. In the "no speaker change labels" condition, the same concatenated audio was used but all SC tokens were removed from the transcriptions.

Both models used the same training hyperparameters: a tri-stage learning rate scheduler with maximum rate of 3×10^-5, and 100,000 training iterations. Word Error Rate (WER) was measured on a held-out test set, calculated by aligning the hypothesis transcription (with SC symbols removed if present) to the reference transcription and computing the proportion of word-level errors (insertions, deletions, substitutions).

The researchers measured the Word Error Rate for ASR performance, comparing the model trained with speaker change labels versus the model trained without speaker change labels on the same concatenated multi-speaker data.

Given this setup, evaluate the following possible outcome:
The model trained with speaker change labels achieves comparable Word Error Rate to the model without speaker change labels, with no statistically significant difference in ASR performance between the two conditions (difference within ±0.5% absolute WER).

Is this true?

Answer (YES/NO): YES